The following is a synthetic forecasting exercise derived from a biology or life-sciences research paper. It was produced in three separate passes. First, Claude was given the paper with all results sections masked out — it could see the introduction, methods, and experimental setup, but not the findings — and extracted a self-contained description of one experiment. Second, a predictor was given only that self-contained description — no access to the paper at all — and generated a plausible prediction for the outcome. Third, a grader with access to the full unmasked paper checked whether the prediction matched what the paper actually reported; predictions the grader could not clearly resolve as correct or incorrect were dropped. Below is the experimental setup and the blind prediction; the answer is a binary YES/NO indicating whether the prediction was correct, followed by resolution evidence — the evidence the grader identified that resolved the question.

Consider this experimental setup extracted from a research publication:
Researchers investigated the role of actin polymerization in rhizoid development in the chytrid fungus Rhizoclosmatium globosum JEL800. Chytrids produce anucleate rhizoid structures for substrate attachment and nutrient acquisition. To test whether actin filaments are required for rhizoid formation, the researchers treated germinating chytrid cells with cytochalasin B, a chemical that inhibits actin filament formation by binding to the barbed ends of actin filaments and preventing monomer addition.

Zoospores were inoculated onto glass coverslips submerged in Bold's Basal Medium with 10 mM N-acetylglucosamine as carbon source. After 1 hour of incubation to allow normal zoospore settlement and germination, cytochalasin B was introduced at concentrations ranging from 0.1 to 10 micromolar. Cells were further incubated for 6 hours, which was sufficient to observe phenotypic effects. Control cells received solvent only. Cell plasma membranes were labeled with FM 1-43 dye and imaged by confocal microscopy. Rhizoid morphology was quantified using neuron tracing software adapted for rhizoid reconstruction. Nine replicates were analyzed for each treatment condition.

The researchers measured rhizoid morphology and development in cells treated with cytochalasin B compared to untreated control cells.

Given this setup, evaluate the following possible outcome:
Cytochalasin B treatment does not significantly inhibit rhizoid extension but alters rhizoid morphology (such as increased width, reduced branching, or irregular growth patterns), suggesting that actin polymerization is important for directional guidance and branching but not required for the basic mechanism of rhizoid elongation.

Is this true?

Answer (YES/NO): NO